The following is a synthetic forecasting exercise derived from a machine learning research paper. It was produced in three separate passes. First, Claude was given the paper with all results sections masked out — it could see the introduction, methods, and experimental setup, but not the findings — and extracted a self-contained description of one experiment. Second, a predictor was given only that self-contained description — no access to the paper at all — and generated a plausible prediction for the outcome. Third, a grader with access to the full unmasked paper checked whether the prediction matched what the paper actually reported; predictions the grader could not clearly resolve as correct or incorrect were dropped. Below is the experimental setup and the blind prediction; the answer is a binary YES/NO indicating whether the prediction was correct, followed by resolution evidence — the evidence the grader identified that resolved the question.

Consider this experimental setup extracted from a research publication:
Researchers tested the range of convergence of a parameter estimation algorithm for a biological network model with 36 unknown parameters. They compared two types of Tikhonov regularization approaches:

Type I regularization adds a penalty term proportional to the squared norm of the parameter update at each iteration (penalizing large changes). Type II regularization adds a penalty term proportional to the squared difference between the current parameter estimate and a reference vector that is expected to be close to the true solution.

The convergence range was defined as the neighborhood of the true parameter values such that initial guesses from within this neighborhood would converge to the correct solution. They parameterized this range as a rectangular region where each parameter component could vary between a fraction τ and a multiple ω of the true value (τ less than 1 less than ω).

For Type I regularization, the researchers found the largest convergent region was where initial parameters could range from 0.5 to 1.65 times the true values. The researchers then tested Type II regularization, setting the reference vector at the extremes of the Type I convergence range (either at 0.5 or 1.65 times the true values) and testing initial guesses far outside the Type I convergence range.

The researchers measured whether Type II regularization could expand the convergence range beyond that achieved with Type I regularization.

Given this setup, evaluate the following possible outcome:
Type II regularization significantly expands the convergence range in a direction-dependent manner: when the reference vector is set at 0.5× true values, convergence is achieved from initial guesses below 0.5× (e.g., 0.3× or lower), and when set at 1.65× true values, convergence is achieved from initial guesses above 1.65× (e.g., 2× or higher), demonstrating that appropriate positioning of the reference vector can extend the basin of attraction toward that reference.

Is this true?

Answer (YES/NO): YES